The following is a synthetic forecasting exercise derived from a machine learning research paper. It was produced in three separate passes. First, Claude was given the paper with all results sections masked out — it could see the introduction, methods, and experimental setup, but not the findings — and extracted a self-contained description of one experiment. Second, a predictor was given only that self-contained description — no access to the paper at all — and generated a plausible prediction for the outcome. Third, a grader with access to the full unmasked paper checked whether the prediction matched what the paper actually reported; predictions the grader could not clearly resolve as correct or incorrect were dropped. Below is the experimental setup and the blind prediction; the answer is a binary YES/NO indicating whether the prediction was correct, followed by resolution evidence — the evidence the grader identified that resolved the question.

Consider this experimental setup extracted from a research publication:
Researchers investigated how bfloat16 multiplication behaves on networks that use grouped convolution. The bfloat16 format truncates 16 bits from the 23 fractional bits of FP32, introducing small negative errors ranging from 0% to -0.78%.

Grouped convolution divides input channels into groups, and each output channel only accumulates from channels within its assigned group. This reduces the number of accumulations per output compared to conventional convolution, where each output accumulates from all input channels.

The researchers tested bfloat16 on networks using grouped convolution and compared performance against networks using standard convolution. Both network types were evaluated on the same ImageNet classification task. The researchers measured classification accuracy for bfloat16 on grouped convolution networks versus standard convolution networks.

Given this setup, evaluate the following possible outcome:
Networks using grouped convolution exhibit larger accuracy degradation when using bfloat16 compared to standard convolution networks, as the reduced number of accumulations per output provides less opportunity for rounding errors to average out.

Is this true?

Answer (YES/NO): YES